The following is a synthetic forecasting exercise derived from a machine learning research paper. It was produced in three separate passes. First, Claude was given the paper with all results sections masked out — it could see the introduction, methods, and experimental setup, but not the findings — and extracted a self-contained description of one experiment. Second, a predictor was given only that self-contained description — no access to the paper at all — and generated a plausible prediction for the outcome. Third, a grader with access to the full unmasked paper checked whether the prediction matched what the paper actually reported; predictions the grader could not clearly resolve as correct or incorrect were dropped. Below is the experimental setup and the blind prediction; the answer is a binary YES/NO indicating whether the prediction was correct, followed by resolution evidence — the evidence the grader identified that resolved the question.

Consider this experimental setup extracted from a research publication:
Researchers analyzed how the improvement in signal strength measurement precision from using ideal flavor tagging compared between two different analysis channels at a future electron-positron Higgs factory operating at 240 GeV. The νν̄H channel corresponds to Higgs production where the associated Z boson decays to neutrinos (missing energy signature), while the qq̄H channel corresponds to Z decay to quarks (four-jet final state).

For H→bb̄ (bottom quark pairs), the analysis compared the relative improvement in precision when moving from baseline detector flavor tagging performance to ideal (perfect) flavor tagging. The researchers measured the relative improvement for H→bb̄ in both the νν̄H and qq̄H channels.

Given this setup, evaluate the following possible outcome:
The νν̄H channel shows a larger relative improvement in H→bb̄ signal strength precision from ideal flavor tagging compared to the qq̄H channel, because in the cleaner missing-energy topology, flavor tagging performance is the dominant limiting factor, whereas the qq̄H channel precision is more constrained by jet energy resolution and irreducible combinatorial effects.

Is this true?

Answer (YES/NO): NO